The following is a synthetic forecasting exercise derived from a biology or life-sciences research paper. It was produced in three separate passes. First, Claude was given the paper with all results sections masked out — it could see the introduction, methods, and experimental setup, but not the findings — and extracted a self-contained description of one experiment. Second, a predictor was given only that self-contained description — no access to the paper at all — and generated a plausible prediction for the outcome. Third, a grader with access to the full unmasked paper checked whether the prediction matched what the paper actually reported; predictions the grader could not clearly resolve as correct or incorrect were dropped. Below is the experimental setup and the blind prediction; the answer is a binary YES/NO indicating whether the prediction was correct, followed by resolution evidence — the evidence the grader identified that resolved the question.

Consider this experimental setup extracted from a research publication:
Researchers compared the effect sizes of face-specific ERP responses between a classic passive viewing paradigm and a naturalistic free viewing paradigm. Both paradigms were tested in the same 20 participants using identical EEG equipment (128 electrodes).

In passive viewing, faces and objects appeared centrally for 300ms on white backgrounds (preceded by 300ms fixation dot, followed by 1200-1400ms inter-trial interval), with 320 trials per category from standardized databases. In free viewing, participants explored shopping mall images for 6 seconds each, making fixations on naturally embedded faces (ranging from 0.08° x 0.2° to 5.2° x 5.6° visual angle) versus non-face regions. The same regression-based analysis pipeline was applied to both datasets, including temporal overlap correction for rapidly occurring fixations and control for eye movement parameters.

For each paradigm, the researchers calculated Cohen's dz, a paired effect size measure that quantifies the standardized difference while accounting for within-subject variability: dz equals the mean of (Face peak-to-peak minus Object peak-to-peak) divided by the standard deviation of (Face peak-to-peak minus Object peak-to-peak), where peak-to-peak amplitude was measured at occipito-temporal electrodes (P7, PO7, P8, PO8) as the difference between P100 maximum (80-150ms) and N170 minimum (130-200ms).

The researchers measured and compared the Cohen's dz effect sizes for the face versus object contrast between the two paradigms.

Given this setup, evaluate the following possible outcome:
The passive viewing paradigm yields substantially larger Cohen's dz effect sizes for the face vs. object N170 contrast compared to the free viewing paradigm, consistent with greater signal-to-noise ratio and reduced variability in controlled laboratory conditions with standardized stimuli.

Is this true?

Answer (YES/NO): NO